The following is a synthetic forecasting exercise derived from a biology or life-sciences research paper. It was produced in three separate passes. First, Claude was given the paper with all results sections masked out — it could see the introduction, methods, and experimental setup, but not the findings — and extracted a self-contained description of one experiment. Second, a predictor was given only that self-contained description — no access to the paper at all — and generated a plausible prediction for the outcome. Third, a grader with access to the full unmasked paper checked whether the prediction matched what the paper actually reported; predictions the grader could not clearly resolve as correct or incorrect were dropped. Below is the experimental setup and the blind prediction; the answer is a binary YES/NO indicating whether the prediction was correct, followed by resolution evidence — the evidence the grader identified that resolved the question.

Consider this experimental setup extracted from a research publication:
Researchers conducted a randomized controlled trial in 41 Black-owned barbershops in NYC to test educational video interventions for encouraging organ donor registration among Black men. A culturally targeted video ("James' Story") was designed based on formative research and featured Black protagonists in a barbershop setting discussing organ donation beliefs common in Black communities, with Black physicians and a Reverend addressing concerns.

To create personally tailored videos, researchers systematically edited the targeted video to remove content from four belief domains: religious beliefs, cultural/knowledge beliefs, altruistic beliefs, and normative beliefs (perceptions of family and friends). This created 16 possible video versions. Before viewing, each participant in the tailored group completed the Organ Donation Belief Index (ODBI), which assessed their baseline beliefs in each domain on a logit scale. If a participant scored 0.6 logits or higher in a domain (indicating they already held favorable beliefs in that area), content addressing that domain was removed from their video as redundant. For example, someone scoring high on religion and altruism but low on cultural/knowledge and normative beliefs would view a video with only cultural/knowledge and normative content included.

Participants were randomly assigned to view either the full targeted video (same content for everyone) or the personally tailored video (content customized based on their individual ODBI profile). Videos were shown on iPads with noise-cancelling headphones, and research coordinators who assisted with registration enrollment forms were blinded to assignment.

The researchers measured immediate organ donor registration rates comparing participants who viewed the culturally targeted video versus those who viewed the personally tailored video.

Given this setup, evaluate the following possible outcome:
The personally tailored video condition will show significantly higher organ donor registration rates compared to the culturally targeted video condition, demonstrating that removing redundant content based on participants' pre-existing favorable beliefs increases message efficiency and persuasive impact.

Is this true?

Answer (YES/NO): NO